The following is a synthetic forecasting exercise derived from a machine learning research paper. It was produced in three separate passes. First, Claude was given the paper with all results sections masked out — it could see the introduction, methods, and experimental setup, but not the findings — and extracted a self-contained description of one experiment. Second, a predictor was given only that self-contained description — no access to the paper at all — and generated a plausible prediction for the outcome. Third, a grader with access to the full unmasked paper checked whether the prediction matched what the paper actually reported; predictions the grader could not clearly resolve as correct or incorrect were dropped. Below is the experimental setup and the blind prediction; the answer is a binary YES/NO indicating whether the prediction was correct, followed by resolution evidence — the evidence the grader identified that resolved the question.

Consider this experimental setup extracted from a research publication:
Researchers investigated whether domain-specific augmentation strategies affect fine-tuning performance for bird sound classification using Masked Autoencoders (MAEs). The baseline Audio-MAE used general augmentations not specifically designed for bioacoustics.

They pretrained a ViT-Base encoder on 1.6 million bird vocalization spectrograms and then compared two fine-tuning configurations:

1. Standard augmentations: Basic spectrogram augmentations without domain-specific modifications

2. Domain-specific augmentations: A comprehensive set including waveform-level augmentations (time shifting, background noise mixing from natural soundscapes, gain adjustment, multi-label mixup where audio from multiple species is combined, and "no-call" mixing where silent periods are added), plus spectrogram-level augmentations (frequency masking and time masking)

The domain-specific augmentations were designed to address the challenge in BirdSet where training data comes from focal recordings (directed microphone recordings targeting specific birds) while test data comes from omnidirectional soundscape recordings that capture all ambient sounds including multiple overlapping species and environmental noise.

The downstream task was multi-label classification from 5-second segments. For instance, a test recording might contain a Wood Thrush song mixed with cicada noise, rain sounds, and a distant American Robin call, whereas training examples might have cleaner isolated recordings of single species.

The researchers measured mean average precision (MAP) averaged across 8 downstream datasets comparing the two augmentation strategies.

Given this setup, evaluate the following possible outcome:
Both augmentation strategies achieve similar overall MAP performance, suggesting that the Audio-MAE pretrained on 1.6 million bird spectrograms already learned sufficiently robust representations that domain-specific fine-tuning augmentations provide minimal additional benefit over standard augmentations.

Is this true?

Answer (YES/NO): NO